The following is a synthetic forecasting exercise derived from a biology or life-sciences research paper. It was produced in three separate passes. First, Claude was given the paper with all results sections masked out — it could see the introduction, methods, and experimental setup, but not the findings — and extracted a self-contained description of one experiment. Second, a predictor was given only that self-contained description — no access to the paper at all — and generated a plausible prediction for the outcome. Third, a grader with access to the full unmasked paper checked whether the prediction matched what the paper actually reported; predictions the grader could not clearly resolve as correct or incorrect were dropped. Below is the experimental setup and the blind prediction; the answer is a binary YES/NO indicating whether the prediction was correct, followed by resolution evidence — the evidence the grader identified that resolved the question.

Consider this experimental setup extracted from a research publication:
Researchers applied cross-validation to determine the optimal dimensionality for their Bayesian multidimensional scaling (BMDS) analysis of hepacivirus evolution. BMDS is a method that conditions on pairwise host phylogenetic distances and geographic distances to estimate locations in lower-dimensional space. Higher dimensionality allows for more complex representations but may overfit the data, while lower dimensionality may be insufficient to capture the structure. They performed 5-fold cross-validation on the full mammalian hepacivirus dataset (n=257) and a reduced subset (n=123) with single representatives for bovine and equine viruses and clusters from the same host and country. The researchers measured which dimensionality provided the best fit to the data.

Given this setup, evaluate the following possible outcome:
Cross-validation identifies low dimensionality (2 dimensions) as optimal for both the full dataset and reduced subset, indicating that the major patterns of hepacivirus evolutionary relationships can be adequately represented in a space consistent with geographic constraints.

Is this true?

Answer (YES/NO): NO